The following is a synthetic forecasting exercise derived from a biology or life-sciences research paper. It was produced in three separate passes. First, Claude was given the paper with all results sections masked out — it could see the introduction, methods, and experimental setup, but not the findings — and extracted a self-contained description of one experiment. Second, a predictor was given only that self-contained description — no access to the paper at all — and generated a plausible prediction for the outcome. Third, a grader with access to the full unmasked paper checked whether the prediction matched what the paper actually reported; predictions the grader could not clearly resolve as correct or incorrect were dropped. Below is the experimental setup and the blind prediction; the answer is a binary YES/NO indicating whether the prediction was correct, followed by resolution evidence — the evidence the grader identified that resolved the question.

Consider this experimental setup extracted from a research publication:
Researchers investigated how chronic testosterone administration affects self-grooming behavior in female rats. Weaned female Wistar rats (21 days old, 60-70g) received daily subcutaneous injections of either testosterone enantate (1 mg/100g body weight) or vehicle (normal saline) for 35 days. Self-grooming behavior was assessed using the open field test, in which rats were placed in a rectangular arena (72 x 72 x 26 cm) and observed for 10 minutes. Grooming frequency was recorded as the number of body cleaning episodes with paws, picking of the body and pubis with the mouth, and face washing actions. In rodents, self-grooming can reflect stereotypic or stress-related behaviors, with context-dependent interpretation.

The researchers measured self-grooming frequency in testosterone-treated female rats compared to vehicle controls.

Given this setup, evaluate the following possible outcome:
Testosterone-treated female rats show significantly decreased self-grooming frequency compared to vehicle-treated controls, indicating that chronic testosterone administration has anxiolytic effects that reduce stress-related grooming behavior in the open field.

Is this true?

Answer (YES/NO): YES